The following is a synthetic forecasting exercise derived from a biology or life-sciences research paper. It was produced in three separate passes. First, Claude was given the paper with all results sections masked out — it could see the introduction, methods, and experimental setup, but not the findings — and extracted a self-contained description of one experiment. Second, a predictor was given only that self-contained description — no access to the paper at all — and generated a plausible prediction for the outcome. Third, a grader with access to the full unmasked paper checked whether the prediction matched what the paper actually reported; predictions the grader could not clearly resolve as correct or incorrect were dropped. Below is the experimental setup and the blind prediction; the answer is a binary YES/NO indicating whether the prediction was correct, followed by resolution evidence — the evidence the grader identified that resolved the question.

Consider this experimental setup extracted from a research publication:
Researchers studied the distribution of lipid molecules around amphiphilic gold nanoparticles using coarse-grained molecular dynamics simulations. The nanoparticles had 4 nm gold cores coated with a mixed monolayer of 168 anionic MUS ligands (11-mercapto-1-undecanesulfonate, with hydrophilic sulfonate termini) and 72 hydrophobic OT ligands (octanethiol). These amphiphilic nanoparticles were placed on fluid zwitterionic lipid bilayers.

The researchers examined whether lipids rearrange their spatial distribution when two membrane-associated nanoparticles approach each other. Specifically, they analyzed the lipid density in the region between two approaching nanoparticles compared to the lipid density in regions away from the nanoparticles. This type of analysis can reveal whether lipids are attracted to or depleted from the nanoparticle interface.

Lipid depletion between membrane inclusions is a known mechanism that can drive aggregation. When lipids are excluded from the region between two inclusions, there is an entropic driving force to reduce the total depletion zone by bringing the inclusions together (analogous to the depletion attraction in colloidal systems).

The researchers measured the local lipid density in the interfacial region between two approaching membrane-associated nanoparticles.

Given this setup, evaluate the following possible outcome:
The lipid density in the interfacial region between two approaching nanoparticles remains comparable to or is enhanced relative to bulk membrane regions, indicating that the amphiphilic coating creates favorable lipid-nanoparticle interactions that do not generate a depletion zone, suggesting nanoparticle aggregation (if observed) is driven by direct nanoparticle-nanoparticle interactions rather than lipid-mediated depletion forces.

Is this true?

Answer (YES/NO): NO